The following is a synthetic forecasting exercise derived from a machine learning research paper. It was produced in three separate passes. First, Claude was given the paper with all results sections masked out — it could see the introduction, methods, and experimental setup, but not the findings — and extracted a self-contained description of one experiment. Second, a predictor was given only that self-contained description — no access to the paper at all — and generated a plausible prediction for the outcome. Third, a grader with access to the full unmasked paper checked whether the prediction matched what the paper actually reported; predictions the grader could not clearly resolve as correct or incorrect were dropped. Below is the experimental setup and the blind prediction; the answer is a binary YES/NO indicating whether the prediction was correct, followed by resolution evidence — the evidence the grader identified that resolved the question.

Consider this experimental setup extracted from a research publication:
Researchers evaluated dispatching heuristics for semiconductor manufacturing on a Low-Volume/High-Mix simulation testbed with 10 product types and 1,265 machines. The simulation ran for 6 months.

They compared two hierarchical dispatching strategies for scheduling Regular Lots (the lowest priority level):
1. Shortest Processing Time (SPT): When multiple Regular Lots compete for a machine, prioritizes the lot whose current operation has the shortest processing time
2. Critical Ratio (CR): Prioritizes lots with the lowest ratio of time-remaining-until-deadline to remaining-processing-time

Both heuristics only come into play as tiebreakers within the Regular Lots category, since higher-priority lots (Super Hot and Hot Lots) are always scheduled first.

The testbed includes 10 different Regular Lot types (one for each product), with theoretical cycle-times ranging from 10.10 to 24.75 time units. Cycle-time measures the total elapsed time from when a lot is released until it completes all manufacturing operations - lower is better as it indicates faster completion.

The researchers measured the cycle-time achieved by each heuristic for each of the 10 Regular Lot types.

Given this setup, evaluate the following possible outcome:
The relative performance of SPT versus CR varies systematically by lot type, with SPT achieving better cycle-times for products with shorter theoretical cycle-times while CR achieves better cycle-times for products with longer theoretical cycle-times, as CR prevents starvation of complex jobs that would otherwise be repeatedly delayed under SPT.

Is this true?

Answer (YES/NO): NO